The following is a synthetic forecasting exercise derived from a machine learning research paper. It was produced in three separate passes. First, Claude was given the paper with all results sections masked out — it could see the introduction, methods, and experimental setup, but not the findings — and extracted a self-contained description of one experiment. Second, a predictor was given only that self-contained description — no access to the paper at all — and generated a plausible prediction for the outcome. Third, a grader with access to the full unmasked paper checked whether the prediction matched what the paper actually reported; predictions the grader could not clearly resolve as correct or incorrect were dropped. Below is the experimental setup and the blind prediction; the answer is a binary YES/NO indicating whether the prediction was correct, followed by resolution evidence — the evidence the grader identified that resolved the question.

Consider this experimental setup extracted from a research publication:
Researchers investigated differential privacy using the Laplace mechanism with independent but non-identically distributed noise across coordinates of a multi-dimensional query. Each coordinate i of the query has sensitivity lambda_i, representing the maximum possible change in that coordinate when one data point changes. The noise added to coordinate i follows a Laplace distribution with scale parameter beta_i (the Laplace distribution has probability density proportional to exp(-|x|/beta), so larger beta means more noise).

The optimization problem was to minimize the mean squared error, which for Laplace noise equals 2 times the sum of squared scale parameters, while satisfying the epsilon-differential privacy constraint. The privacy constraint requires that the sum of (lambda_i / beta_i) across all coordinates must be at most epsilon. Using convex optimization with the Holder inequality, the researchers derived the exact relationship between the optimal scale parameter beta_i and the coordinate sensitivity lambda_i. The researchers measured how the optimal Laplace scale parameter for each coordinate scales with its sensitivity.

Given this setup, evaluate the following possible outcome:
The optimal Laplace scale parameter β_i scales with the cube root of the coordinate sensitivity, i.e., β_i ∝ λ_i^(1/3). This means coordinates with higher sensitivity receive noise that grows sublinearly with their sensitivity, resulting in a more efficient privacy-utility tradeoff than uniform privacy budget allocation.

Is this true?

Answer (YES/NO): YES